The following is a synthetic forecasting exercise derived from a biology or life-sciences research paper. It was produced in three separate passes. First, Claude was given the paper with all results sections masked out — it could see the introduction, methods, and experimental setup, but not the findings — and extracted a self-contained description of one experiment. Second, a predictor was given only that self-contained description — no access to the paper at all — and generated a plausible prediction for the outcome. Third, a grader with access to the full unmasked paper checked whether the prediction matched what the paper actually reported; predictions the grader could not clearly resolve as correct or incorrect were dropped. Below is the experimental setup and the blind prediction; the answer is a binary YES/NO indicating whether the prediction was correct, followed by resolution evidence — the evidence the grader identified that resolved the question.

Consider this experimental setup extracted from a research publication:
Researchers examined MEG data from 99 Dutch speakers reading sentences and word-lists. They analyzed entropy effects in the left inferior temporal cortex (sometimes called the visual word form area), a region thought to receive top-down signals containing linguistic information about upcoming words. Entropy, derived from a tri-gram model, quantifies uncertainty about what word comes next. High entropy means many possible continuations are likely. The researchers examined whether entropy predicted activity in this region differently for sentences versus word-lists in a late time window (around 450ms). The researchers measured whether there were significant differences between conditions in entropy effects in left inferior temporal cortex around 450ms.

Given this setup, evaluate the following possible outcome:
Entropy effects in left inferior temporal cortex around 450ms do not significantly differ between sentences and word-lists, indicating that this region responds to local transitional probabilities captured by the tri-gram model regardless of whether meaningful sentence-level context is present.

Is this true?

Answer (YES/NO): NO